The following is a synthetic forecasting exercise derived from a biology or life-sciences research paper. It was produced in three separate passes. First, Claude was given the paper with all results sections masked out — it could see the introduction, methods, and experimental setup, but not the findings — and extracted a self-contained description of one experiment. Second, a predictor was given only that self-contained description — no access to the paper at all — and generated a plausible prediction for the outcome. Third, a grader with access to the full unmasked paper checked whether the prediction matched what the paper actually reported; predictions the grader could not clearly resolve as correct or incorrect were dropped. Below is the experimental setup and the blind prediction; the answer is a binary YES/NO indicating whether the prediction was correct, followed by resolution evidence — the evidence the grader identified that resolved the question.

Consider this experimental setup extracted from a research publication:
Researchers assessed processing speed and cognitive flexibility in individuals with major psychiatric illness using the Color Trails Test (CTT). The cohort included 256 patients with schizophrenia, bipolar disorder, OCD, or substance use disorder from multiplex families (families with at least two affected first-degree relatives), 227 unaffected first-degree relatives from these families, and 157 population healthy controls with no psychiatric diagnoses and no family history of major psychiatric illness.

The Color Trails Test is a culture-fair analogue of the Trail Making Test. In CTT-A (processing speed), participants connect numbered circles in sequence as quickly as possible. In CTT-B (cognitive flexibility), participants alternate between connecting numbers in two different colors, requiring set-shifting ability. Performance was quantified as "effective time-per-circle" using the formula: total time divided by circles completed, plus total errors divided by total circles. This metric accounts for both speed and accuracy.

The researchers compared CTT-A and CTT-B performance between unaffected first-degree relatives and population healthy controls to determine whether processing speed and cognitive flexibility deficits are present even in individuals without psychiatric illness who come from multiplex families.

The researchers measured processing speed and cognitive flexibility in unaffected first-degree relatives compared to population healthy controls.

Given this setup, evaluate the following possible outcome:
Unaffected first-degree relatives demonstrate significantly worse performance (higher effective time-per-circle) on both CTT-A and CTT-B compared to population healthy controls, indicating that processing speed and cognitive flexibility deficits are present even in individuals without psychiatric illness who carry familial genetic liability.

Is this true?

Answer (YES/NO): NO